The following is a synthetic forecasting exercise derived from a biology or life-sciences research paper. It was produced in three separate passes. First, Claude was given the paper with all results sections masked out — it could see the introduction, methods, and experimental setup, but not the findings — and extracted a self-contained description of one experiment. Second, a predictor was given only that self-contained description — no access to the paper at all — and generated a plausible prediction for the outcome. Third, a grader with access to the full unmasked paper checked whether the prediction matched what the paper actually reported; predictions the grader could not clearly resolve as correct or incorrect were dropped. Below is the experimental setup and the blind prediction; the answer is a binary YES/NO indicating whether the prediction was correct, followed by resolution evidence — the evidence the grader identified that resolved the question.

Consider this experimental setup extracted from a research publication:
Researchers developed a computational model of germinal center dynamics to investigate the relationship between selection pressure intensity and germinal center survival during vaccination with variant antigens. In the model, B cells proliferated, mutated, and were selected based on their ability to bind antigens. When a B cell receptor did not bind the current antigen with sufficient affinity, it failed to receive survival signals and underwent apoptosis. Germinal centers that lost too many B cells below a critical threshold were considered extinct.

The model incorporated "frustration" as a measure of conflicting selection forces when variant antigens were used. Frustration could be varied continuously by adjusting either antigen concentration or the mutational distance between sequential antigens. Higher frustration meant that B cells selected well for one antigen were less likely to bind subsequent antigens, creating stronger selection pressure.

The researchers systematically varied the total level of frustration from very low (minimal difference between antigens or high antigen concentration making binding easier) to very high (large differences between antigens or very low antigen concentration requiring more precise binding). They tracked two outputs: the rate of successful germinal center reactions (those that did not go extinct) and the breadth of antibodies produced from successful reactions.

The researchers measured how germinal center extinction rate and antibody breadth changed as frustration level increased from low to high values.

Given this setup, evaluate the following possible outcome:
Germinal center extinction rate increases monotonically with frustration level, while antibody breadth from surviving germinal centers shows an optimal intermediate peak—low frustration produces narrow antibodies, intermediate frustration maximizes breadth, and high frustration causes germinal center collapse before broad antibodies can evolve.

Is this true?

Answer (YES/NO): NO